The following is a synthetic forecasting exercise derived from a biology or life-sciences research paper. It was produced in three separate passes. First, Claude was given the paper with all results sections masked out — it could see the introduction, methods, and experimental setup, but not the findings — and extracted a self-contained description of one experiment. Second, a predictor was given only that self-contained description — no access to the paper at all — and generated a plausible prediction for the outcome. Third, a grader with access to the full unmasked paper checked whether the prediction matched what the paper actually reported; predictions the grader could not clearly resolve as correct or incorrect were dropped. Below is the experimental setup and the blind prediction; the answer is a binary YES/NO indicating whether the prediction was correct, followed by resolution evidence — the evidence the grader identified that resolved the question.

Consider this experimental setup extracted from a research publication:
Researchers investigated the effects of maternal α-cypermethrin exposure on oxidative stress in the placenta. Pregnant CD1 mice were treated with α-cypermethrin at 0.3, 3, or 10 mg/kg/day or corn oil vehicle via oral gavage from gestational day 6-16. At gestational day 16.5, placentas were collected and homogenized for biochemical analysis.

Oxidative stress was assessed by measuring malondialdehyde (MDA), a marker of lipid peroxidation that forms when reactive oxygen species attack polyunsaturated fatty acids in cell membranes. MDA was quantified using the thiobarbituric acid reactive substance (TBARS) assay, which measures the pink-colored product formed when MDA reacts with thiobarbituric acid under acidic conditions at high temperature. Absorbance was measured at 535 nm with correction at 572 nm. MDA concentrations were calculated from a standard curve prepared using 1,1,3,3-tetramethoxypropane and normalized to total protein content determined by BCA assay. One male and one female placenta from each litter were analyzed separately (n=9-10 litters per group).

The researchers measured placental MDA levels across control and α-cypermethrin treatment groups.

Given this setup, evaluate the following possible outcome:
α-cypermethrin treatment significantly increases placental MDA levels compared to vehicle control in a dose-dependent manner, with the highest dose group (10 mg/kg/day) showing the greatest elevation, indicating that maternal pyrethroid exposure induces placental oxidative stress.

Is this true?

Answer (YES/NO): NO